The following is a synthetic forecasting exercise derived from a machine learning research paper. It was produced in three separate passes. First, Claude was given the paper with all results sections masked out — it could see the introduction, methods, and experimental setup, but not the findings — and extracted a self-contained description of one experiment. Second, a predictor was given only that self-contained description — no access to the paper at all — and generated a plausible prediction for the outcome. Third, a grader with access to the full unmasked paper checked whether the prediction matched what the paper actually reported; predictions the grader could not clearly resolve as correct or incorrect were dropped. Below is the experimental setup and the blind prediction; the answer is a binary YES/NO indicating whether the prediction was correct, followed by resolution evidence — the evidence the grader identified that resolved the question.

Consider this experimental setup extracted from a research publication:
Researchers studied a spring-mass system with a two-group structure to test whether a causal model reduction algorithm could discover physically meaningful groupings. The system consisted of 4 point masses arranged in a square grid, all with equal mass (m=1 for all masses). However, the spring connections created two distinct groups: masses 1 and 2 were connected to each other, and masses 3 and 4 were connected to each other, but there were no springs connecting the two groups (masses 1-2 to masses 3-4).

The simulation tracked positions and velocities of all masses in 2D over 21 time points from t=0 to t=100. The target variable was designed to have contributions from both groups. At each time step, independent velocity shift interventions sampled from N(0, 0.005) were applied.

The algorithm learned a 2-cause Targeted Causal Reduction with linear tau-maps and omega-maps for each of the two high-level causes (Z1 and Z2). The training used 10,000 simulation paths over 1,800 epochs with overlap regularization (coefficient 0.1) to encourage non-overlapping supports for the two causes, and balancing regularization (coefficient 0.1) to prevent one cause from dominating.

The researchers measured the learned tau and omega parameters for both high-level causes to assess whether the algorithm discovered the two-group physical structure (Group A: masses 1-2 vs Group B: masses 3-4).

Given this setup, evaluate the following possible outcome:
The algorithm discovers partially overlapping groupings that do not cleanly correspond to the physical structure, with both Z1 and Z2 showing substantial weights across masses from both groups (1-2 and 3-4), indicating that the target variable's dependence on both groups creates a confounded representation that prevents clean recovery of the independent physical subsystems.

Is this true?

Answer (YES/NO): NO